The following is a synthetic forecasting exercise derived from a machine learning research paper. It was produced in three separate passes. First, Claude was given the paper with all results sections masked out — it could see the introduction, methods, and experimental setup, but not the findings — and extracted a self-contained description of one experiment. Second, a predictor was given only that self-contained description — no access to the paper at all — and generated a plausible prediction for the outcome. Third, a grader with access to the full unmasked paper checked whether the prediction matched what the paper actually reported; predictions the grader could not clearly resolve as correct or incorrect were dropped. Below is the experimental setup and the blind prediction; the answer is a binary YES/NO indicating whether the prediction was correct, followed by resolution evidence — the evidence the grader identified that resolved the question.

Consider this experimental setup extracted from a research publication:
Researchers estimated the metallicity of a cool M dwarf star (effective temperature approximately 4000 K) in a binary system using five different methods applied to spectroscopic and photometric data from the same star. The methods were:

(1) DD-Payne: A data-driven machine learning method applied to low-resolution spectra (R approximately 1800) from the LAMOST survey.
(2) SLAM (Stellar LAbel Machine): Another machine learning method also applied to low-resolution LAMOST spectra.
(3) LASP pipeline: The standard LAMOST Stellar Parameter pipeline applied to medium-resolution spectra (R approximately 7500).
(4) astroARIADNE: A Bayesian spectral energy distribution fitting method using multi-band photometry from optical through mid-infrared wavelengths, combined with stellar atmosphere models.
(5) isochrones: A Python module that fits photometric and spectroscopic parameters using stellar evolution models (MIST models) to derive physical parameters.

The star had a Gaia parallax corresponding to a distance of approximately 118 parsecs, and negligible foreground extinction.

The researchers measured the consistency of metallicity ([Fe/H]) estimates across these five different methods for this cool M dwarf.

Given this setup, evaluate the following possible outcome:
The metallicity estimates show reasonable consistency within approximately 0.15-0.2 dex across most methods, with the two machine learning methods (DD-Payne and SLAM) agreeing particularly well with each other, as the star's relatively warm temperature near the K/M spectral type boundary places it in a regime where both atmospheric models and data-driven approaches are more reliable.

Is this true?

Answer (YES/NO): NO